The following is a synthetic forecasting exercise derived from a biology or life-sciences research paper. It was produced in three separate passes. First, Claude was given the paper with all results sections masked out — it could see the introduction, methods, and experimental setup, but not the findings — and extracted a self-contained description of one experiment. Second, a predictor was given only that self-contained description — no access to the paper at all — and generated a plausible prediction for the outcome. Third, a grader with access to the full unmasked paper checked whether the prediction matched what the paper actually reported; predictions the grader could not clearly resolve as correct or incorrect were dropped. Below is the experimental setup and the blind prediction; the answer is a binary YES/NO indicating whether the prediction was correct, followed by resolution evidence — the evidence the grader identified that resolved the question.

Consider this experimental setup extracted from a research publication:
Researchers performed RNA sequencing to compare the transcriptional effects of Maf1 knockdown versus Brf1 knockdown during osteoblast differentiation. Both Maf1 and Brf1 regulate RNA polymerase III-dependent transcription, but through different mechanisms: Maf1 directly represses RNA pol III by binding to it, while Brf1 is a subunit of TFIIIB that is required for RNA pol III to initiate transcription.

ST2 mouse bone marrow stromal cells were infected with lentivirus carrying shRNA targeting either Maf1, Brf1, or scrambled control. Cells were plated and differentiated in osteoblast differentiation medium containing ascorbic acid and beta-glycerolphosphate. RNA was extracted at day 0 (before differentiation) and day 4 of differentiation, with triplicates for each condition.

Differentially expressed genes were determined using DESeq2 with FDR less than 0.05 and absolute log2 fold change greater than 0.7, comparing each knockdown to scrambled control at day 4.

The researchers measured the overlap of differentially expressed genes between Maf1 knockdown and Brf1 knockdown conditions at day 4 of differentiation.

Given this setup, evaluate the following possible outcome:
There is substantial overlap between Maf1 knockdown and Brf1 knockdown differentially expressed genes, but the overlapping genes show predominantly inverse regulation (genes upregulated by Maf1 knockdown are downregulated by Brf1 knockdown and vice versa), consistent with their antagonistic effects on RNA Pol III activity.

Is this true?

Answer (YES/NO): NO